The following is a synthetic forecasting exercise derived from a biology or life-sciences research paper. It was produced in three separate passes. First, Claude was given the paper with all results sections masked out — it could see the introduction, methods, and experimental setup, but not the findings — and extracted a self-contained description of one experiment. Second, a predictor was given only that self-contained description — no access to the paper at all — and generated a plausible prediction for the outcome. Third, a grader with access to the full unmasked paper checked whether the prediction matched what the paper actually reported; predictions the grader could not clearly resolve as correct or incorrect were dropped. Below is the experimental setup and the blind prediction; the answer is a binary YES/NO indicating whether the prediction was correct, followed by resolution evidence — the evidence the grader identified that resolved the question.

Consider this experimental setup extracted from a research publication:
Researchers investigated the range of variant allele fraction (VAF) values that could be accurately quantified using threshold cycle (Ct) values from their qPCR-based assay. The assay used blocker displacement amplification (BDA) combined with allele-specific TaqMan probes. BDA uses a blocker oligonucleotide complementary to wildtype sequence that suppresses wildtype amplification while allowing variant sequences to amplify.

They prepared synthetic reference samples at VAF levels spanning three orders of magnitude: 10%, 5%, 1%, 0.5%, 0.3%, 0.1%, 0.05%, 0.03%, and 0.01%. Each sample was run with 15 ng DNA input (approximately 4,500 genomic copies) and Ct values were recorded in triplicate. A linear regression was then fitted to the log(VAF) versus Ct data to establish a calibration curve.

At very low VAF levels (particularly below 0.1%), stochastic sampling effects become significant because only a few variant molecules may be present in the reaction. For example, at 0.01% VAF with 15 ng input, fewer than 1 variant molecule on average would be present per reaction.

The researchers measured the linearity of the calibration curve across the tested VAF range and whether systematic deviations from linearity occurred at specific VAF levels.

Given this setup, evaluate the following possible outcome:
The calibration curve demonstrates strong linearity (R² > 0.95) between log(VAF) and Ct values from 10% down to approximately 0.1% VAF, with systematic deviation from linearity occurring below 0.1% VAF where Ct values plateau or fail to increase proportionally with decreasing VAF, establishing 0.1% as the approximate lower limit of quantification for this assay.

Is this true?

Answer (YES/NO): NO